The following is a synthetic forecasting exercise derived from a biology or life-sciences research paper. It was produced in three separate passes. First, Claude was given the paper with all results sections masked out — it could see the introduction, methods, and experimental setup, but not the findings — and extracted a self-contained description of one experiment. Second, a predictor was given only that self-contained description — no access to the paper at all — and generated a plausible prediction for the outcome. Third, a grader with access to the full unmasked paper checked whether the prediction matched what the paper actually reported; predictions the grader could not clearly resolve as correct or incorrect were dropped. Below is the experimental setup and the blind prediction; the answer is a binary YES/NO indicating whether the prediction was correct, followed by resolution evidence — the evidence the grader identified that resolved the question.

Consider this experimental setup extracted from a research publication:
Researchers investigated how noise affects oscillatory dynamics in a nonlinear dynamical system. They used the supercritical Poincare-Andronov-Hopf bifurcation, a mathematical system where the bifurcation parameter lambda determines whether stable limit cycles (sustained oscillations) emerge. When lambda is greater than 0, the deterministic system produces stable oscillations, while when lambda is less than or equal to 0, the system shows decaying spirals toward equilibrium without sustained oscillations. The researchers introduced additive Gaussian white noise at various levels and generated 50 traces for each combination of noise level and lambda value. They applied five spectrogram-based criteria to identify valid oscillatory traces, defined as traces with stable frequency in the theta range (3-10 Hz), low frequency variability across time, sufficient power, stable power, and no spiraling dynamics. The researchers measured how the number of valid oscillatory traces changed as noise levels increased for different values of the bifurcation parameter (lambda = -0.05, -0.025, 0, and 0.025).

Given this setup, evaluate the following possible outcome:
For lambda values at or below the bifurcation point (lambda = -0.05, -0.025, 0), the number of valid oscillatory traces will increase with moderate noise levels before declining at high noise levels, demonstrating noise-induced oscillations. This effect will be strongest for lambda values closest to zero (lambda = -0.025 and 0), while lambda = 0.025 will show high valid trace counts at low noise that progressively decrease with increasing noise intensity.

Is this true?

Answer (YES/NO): YES